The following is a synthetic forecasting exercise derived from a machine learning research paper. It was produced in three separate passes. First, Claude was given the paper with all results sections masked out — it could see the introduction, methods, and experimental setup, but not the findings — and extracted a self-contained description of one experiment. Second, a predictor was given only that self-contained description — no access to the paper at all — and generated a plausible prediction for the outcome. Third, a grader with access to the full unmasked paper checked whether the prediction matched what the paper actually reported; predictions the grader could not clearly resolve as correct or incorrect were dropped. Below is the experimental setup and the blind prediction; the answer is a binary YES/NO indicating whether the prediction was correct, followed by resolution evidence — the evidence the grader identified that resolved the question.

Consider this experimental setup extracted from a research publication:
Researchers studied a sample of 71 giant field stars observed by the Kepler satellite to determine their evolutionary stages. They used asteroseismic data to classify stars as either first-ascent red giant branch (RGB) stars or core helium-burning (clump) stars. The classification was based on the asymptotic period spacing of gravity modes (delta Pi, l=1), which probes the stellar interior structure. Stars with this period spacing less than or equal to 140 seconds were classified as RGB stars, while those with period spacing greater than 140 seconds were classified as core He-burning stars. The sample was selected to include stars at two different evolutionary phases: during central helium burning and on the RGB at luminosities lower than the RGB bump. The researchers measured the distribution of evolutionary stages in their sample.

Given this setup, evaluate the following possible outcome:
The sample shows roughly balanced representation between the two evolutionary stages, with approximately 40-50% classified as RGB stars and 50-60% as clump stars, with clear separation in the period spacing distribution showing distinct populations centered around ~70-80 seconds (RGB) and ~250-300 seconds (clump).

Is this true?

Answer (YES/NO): NO